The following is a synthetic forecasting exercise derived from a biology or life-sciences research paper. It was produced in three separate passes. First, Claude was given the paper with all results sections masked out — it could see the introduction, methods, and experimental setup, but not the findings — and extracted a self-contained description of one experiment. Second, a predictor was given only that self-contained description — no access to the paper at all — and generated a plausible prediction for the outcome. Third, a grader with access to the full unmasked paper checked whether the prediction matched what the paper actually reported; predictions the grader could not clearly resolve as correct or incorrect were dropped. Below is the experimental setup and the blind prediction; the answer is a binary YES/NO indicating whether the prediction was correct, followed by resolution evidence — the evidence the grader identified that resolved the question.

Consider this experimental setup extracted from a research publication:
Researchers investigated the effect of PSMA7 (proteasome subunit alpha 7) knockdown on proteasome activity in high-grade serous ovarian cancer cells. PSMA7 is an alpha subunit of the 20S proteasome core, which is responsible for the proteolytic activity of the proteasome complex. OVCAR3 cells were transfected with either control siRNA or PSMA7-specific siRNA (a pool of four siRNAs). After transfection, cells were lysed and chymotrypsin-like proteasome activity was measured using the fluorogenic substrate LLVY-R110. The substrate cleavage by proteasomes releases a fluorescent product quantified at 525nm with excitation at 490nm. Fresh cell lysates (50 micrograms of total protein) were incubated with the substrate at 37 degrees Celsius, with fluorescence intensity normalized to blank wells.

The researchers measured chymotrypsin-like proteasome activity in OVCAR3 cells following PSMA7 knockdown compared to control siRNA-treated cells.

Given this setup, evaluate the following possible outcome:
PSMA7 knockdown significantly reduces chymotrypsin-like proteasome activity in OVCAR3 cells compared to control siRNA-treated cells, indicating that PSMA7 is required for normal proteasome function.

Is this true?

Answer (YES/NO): YES